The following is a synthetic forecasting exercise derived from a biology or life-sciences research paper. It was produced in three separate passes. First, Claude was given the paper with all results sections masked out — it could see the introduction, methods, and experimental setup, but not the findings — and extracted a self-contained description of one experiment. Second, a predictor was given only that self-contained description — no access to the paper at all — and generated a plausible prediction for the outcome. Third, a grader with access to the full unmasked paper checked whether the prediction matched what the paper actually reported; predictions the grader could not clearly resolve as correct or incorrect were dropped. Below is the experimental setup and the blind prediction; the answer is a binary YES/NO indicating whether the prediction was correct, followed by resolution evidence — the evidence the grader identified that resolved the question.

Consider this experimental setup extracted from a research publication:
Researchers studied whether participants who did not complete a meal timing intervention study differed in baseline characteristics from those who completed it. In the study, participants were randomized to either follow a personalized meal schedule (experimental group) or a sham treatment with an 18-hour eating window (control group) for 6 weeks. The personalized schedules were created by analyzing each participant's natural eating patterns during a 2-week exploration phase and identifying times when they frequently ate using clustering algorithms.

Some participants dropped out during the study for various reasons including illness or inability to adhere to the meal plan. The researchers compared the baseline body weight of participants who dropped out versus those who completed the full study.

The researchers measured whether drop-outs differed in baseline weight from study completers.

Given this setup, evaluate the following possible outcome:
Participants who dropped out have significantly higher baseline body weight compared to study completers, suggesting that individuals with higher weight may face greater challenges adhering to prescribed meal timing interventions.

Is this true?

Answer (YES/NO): NO